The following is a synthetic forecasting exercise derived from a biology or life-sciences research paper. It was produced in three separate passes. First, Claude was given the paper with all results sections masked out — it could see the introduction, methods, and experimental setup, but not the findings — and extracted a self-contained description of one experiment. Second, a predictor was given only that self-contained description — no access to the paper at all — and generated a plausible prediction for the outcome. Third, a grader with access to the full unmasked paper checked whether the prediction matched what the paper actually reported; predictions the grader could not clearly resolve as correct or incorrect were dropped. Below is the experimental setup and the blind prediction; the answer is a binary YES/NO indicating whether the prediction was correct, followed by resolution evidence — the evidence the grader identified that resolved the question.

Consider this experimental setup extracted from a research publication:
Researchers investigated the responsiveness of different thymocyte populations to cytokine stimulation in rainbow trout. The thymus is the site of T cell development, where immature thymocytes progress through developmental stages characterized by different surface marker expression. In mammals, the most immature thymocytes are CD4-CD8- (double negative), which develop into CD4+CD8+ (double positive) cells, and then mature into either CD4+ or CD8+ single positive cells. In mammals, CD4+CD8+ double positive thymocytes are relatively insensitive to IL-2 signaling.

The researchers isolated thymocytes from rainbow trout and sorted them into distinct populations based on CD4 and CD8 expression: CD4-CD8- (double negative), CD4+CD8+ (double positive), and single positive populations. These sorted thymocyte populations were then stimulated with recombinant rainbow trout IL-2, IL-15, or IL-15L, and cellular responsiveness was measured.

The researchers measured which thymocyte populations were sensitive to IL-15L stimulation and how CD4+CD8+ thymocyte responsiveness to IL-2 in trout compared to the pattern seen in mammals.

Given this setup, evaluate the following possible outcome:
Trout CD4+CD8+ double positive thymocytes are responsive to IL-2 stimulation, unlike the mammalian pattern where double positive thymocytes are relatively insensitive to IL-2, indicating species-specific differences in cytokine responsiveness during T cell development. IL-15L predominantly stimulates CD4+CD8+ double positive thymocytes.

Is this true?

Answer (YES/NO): NO